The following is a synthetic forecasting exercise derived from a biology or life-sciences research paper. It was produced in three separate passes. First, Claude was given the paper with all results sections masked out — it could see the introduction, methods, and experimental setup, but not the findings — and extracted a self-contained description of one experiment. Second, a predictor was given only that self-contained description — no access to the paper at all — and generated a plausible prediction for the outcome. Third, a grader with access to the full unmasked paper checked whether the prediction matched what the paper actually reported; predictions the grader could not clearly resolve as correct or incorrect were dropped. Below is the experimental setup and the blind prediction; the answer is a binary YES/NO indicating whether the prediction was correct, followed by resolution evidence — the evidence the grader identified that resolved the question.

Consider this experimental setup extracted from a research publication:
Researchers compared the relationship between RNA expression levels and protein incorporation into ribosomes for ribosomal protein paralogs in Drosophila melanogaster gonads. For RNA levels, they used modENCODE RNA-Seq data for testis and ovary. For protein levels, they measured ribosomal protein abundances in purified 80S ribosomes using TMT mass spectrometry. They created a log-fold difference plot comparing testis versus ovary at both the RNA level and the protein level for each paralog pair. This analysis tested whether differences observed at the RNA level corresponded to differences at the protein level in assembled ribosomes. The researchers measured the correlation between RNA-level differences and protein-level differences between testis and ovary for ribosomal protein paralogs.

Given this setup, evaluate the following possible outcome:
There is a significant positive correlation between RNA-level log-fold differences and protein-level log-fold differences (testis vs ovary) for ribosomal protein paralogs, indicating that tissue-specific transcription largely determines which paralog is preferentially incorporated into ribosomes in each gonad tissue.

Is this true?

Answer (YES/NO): NO